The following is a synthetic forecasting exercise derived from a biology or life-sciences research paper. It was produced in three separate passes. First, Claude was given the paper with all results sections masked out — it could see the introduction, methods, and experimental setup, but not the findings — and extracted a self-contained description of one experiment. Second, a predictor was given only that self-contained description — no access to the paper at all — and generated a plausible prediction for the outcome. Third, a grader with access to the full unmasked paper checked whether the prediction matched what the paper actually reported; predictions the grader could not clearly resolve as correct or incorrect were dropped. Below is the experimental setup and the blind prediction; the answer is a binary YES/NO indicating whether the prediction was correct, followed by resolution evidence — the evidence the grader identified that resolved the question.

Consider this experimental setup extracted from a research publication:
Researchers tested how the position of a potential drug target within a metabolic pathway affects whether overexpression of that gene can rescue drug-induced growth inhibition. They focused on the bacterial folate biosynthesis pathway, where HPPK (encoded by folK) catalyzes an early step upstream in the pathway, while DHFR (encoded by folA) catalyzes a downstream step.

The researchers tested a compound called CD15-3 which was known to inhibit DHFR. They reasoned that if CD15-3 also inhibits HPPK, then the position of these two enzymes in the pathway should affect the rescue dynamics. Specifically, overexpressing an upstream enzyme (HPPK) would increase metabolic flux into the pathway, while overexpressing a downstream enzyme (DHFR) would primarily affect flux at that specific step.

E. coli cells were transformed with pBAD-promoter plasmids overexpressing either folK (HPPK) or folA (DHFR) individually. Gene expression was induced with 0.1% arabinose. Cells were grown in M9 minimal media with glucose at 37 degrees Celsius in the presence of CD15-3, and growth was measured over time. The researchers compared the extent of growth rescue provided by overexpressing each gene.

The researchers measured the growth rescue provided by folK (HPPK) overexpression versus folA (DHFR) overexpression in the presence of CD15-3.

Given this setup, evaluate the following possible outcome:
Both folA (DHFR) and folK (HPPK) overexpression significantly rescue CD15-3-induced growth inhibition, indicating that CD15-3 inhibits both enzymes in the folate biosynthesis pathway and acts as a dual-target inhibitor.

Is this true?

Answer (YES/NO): NO